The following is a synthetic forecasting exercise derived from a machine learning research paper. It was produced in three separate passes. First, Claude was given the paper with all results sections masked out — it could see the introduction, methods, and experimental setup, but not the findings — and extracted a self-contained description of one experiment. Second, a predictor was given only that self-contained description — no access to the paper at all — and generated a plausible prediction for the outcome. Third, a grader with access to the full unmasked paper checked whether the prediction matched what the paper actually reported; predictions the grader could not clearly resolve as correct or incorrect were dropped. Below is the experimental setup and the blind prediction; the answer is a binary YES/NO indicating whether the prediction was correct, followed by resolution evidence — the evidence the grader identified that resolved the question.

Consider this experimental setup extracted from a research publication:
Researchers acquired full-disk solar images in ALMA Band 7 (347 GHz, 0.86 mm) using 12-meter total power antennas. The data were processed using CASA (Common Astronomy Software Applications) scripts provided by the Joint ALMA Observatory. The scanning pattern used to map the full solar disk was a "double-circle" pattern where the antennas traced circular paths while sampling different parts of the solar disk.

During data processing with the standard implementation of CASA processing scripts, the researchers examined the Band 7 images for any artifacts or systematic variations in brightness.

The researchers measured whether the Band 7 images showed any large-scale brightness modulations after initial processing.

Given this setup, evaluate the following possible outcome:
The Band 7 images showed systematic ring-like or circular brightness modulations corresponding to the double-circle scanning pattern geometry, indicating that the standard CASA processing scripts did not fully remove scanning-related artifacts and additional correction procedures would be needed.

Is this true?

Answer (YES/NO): YES